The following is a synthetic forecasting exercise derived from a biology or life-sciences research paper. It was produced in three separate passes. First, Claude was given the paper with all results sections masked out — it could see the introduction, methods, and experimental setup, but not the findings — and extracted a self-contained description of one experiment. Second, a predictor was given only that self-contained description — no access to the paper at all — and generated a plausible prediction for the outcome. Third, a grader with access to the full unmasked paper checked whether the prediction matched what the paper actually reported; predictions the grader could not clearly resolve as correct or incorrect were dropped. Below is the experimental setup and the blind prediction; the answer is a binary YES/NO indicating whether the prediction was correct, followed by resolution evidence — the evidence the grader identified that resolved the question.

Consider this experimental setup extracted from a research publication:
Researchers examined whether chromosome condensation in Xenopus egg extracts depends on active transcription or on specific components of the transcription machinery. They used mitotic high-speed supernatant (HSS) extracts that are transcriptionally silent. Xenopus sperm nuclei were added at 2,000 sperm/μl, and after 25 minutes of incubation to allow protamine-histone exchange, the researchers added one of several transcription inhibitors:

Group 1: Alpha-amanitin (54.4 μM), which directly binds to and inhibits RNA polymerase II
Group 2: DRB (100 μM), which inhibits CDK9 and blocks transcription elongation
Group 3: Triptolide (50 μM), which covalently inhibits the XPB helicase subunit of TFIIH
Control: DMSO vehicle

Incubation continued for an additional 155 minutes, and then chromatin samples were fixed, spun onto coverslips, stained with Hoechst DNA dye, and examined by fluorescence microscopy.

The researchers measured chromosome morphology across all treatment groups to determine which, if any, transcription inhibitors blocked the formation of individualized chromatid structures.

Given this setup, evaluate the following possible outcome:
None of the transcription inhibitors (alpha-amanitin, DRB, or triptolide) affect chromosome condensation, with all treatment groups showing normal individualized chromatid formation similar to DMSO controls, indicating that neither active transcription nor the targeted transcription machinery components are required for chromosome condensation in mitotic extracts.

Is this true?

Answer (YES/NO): NO